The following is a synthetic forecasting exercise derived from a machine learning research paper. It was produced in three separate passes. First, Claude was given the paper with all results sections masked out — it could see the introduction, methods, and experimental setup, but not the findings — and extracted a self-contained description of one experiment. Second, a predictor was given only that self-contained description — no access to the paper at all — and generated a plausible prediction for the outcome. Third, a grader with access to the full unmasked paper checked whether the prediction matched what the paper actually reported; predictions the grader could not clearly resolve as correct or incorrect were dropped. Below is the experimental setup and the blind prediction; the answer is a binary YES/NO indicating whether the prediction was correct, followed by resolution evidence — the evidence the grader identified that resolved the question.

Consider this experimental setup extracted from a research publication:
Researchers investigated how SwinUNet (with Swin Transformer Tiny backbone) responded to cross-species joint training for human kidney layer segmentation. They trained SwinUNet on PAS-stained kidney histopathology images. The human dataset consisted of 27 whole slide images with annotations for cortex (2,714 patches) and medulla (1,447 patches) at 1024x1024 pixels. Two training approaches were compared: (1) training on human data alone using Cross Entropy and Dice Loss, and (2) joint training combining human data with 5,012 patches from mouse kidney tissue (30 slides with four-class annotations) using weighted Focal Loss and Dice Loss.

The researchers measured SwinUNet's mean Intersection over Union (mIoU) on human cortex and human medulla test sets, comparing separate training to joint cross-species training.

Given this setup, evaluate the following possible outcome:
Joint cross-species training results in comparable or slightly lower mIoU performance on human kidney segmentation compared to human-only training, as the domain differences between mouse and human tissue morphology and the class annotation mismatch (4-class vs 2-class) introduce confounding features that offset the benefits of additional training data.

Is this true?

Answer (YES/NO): NO